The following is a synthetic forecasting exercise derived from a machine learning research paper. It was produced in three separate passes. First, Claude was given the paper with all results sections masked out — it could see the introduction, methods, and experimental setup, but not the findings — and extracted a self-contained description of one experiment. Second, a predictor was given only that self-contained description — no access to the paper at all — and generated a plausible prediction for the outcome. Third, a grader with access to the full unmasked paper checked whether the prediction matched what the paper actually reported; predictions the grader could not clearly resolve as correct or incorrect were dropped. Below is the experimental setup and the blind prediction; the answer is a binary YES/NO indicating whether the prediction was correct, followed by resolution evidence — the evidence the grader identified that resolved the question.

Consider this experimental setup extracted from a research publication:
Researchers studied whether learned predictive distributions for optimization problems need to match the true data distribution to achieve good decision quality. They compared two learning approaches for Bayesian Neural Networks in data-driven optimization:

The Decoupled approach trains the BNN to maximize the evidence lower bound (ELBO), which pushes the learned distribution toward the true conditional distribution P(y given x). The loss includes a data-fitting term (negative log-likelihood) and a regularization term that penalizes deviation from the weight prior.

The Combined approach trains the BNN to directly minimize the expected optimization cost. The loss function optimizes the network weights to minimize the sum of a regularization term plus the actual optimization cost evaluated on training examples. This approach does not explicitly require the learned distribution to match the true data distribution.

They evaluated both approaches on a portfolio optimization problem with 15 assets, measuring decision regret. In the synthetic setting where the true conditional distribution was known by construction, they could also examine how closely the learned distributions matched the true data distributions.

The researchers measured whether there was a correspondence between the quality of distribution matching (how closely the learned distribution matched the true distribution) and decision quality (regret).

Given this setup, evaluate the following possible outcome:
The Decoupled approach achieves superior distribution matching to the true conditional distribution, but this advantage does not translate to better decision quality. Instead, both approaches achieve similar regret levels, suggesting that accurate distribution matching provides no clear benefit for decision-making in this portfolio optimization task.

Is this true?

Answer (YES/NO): YES